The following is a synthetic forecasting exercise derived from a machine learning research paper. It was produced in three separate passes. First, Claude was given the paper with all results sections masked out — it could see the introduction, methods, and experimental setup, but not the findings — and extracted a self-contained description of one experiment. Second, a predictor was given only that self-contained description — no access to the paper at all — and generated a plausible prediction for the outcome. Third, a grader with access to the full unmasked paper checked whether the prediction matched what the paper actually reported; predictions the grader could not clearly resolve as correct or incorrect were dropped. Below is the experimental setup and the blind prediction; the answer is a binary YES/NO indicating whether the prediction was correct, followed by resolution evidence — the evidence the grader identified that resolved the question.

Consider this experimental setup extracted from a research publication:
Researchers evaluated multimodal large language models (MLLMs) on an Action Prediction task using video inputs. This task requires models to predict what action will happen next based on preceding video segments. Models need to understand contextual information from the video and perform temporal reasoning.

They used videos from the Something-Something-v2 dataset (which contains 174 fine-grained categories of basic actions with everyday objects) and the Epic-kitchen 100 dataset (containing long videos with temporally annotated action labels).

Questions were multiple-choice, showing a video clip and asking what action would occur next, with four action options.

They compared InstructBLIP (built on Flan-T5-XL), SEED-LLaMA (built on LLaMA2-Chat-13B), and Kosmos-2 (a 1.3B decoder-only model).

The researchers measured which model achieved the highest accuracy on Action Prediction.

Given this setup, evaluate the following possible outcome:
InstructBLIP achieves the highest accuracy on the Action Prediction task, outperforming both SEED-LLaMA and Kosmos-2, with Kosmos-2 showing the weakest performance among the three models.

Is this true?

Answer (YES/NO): NO